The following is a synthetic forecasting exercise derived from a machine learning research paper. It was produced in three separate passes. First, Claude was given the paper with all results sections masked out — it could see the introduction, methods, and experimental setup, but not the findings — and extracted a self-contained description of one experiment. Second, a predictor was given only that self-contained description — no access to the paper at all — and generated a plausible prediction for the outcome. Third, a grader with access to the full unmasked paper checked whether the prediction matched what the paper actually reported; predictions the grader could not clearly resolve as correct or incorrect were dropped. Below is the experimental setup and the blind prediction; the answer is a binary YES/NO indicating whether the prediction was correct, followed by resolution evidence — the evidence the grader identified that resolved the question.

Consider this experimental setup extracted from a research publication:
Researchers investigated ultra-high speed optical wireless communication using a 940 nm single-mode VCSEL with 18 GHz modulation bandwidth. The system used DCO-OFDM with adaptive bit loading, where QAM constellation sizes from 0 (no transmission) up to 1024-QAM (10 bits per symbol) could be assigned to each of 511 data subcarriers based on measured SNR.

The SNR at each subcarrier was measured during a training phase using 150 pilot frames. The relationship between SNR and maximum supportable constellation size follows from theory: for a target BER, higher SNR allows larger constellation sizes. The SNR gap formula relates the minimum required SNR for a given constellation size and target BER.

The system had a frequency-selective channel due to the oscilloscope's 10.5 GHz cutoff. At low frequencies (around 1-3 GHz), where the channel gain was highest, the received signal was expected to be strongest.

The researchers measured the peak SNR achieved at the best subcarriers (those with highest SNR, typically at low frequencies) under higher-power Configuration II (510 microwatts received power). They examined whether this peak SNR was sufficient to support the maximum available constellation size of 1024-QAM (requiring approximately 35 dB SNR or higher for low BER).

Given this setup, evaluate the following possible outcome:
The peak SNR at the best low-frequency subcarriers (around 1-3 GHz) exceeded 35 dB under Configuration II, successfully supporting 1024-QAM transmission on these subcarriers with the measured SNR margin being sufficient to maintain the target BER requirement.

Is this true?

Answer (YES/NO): NO